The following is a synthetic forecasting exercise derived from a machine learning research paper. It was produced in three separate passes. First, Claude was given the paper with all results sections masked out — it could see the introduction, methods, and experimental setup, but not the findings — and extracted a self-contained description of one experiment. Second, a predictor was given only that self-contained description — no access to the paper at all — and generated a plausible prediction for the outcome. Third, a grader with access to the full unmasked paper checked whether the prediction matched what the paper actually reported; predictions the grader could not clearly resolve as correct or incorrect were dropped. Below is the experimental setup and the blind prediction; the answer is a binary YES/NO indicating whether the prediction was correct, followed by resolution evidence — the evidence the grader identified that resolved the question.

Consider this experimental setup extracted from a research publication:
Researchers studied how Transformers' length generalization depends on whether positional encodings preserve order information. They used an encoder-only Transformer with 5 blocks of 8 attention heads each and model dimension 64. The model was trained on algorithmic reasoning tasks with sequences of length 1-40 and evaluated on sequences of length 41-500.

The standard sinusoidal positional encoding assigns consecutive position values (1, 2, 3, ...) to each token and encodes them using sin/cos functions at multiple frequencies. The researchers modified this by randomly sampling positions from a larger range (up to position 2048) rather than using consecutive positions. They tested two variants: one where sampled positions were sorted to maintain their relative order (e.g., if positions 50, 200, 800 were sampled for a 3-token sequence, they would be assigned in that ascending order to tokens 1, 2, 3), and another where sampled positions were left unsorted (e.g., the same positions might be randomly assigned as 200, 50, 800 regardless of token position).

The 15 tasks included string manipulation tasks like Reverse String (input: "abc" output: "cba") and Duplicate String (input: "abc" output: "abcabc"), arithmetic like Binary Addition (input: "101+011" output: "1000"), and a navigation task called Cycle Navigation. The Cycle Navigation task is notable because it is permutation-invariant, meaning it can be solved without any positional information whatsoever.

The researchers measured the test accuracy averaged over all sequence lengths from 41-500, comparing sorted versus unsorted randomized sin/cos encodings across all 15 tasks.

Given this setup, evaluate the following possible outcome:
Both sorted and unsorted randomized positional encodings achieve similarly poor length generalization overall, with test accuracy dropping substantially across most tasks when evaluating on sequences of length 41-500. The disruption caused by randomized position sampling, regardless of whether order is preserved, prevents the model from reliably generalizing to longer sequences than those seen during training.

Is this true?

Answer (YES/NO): NO